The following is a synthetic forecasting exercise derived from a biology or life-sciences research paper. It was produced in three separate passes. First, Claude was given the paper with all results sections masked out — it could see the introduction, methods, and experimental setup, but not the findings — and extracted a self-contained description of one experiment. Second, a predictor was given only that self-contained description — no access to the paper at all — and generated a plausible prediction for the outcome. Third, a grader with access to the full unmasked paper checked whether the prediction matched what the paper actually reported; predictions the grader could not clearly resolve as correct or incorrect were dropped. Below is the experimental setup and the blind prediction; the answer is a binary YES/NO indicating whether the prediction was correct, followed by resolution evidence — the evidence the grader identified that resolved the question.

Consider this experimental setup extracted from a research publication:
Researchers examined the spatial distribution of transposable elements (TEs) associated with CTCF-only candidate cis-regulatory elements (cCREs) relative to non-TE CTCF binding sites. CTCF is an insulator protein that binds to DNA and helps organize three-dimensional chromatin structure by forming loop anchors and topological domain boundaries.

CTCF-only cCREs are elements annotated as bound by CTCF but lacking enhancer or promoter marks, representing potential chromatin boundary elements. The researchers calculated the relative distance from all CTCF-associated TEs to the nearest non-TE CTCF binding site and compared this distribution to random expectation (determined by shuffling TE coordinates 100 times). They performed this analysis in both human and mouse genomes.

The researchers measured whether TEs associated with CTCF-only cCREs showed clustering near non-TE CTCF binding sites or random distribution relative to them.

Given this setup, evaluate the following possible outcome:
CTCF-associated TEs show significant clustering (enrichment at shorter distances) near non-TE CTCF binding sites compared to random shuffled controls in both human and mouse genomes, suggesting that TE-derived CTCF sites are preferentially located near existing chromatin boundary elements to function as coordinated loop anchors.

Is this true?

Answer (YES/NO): NO